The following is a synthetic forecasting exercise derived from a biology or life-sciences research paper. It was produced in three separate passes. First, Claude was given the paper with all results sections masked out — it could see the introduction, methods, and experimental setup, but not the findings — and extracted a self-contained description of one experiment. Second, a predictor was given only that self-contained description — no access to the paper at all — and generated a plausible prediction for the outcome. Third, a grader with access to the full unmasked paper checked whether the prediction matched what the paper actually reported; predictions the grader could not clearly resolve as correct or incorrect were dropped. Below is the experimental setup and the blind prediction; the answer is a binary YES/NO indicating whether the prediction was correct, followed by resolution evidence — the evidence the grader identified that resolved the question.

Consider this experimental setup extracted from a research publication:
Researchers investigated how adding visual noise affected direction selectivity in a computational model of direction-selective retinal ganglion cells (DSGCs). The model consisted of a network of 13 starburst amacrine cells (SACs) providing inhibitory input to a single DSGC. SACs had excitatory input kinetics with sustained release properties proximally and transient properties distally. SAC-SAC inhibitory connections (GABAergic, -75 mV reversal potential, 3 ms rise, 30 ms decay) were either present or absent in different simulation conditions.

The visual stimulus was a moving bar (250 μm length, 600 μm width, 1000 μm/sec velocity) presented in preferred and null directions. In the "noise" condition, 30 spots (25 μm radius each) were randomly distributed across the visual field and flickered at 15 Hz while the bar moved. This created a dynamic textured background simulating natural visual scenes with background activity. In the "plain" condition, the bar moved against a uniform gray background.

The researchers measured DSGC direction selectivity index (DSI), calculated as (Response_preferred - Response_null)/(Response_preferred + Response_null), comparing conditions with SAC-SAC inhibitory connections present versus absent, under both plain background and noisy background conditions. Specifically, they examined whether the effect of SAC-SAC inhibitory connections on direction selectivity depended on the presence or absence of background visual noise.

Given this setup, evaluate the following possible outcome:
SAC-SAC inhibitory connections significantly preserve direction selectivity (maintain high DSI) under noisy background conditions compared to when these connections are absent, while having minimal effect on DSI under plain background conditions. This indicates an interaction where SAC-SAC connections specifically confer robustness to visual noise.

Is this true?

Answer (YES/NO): NO